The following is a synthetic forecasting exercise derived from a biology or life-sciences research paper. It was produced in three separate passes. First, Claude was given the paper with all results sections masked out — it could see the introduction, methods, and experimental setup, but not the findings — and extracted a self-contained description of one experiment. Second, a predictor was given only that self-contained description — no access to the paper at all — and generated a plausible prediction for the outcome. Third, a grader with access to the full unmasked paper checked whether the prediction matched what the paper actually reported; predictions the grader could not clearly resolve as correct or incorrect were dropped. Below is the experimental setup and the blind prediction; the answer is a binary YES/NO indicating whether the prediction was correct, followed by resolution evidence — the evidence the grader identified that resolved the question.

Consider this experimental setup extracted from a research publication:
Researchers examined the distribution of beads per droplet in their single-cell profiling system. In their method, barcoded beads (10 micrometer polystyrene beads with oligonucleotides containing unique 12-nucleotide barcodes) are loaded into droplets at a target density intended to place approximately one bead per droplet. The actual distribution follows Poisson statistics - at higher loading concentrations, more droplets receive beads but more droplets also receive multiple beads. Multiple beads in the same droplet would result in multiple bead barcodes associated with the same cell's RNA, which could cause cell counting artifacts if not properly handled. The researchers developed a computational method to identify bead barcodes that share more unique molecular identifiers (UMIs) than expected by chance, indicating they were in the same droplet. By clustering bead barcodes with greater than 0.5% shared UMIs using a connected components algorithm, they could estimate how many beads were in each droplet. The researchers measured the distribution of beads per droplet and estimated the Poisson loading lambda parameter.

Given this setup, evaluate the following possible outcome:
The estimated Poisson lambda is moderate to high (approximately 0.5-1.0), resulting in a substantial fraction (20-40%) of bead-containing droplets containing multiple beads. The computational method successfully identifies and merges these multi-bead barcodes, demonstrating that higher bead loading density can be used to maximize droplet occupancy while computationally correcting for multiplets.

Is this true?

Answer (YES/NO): NO